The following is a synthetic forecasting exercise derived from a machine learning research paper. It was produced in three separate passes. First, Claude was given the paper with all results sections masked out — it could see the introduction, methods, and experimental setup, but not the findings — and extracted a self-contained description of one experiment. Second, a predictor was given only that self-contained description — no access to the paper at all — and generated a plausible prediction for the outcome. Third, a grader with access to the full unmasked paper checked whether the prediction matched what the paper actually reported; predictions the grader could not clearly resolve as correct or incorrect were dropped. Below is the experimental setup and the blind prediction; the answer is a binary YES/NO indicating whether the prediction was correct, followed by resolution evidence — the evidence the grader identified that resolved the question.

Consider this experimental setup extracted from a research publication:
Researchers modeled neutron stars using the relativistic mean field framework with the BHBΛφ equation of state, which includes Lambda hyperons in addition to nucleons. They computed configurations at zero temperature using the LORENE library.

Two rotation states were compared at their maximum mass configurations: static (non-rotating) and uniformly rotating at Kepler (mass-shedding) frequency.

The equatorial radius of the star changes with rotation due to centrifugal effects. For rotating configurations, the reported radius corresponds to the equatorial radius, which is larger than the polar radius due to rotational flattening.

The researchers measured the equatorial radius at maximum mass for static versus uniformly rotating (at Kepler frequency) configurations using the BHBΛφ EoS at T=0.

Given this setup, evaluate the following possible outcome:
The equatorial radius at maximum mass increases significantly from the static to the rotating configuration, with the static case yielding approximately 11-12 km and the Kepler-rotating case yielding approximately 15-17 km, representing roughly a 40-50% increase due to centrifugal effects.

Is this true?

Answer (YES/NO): NO